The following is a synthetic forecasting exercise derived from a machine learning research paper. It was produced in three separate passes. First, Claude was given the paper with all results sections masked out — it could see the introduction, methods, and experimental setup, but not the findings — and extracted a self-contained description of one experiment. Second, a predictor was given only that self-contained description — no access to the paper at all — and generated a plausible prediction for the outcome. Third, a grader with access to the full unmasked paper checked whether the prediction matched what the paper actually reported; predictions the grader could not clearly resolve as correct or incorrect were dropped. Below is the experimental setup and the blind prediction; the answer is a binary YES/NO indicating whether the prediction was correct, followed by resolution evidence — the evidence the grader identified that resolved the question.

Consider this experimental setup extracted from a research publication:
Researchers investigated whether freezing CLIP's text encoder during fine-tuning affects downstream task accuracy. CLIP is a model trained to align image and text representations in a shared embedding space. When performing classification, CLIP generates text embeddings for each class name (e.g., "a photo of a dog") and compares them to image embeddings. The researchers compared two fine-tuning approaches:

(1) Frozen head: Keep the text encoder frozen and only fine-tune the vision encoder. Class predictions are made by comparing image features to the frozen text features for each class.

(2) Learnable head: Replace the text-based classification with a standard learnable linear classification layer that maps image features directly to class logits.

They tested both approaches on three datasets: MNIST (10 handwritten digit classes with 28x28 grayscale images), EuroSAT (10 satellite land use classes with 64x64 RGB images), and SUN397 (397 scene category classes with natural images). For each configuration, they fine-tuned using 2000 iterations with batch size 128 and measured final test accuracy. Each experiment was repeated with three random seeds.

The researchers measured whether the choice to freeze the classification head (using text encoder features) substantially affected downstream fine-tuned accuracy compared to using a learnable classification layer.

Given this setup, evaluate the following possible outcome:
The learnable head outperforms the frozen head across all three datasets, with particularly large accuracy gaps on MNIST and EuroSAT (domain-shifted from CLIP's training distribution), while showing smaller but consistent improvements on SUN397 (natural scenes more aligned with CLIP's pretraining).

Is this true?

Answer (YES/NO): NO